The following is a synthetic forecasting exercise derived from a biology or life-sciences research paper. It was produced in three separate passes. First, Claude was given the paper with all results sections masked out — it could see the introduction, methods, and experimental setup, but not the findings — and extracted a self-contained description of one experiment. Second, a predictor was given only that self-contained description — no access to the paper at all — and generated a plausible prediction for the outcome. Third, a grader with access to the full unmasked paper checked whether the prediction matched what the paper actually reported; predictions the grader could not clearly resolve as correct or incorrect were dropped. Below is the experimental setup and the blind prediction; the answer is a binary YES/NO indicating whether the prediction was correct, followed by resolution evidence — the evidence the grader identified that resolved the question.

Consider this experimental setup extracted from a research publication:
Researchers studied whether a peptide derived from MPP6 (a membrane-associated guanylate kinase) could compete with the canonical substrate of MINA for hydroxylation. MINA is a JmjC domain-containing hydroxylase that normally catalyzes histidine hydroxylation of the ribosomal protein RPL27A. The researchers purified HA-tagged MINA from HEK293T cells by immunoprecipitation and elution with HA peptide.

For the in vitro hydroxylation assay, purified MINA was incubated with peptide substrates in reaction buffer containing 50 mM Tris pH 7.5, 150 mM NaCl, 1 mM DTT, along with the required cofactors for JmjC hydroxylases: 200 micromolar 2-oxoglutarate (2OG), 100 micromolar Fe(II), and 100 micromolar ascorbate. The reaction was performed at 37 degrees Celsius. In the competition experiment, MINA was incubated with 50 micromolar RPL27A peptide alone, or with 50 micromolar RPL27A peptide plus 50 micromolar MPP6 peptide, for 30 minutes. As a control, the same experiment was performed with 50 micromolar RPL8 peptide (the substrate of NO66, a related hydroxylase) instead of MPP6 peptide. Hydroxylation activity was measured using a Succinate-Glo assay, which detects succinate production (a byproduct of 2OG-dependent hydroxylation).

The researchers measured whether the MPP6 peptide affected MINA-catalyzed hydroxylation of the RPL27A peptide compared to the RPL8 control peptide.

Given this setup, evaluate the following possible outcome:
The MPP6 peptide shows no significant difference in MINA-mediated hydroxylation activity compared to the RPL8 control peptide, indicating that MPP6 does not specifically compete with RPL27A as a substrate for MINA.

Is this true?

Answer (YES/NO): NO